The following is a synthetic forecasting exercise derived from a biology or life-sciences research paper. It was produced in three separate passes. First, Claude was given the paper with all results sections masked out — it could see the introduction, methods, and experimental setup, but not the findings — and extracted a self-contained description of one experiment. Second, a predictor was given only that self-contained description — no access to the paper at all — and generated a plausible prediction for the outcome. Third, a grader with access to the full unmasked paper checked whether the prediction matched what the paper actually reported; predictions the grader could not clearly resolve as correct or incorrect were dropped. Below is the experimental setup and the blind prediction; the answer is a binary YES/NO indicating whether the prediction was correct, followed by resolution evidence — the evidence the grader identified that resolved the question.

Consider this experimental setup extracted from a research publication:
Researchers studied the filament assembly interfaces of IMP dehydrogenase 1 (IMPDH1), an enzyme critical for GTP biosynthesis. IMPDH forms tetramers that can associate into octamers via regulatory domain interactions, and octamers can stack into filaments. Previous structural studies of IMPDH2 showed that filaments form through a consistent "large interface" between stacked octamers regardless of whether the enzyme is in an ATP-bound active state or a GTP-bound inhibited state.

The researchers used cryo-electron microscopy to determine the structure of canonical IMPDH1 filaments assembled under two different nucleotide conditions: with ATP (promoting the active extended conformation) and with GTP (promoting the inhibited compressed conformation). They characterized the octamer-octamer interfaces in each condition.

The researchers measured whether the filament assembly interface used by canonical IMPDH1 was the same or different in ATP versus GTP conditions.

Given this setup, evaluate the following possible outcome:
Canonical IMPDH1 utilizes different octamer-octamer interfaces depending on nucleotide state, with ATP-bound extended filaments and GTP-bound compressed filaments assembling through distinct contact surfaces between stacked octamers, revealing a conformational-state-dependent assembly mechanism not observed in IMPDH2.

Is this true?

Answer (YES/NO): YES